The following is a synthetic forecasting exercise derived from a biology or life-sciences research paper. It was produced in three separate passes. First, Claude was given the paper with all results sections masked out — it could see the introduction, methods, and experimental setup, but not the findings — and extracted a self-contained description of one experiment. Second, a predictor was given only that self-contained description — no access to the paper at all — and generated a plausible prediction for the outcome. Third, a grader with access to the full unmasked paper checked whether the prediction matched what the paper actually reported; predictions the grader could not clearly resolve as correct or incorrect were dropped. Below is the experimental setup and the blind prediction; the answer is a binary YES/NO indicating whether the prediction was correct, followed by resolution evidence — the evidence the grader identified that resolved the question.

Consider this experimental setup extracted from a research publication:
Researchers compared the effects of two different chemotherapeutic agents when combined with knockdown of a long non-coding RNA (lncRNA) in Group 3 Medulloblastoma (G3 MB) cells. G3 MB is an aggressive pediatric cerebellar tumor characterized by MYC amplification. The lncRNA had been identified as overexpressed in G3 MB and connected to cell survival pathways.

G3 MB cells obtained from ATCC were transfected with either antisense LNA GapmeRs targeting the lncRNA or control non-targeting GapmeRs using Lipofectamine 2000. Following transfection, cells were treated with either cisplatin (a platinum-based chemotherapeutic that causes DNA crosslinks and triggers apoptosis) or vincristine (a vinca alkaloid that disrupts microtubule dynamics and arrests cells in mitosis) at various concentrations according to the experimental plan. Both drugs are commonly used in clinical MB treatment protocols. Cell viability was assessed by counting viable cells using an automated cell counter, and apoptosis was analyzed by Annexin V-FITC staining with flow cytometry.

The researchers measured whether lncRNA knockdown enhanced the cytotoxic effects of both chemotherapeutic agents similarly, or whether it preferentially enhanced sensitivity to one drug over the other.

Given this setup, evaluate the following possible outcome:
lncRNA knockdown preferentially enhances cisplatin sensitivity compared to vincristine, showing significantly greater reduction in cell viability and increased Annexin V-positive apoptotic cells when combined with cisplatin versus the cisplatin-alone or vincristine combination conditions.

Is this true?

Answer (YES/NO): YES